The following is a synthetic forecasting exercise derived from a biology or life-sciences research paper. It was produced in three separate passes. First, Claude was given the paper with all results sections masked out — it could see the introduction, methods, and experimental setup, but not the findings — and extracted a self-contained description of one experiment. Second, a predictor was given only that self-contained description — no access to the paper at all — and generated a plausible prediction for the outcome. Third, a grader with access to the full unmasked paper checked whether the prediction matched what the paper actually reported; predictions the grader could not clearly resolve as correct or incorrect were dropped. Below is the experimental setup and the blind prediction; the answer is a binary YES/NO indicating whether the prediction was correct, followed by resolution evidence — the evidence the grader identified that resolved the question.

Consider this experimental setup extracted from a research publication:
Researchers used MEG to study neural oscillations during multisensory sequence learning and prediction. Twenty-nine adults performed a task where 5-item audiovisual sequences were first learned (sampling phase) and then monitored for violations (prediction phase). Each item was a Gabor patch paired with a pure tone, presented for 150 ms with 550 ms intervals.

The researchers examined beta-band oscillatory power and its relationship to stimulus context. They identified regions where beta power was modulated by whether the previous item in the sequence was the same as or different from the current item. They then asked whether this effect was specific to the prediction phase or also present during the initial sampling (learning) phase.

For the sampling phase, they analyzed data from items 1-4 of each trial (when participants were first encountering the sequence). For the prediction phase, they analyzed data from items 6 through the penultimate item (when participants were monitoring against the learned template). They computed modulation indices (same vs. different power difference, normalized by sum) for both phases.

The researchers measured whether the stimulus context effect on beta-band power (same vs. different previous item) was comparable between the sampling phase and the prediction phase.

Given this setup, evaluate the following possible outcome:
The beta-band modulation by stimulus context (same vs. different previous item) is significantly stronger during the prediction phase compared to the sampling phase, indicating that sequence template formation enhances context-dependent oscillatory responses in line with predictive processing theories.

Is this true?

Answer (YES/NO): YES